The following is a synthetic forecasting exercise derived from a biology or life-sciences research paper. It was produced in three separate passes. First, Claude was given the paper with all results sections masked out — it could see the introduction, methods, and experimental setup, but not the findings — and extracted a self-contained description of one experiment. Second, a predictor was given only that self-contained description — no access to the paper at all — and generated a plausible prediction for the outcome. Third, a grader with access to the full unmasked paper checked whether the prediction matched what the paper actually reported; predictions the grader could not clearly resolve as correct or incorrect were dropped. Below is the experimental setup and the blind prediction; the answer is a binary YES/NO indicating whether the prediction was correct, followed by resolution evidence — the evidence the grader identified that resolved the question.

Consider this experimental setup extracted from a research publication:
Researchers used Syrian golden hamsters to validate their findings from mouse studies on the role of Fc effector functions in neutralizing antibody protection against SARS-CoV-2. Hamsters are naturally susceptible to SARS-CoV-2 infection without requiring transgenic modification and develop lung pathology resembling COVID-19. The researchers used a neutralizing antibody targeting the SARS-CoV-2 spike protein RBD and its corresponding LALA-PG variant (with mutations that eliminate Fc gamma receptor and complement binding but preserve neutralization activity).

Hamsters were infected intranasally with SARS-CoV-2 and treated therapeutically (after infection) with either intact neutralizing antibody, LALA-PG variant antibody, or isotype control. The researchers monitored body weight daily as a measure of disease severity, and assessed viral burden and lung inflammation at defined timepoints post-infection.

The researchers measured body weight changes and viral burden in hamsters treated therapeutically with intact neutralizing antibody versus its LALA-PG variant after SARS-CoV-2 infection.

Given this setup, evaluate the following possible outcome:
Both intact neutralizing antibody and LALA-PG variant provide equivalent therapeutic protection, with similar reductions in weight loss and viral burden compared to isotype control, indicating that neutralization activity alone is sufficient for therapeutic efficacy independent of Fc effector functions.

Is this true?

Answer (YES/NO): NO